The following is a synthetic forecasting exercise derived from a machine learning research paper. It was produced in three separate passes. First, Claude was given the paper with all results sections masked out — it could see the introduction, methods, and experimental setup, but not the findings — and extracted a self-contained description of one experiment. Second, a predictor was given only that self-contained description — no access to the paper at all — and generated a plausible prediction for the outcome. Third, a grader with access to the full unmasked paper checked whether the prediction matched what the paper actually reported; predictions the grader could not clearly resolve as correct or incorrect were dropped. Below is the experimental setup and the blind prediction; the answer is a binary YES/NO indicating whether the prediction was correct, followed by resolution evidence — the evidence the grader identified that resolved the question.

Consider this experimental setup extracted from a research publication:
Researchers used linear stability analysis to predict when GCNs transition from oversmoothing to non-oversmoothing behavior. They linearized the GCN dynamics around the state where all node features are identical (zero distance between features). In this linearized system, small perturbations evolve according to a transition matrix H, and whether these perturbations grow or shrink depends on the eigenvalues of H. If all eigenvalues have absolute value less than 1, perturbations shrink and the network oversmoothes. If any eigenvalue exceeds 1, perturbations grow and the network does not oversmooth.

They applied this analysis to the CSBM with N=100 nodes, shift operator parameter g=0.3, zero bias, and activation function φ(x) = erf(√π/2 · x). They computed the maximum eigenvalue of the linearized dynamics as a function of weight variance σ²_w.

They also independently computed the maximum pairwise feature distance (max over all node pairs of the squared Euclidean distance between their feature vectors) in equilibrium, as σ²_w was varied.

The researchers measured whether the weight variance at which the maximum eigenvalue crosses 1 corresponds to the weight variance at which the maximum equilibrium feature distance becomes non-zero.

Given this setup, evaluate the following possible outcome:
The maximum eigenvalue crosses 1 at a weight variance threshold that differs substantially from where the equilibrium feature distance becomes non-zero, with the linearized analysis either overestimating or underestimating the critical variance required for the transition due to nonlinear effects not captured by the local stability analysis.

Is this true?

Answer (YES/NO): NO